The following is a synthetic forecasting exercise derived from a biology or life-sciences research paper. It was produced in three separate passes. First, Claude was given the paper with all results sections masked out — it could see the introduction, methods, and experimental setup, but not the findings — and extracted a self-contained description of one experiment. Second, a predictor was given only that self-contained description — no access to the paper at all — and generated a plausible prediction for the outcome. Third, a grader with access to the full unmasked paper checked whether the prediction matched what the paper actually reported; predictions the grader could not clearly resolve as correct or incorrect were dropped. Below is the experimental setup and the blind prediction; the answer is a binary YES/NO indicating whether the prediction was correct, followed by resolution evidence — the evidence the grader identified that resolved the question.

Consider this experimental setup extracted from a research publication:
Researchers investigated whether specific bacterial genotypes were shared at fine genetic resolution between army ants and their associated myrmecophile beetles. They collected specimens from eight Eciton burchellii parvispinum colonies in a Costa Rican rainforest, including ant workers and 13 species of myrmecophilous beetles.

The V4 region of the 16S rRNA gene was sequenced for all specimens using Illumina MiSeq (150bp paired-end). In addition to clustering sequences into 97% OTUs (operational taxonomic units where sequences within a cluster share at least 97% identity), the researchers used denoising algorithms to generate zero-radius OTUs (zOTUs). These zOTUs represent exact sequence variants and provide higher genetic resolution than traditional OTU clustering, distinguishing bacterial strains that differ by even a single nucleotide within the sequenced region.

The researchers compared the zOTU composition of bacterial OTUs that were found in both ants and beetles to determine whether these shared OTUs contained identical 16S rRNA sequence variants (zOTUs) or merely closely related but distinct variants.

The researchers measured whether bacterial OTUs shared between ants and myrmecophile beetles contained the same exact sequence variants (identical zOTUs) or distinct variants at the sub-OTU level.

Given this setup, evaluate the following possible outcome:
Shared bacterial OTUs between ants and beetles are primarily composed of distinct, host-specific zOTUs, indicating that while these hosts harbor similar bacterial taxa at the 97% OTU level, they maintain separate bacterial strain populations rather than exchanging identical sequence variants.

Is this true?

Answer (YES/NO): NO